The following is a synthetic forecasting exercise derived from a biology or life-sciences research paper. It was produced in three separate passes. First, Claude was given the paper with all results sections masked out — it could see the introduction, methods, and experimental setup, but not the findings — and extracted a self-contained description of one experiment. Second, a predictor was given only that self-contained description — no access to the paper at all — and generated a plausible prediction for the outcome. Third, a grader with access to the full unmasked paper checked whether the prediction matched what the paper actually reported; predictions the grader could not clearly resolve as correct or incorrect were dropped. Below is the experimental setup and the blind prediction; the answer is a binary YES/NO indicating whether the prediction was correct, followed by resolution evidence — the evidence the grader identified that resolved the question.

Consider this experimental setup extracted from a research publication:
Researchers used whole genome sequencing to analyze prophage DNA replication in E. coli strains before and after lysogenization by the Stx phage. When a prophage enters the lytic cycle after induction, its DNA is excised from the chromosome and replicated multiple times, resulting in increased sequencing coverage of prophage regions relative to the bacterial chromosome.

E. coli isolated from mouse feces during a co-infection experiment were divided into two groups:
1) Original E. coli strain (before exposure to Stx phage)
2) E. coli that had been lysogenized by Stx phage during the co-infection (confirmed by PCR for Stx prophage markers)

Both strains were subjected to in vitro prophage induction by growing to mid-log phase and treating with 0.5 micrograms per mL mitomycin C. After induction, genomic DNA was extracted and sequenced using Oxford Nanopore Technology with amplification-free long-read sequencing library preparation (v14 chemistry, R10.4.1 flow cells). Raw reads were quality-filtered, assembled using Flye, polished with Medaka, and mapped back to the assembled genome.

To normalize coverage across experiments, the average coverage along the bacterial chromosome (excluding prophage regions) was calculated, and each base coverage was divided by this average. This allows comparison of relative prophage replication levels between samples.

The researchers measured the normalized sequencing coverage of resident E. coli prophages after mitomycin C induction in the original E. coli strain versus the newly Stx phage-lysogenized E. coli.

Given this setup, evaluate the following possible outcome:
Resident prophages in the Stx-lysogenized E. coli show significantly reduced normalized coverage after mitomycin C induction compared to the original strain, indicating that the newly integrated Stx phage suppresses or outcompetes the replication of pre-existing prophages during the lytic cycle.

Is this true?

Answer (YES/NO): NO